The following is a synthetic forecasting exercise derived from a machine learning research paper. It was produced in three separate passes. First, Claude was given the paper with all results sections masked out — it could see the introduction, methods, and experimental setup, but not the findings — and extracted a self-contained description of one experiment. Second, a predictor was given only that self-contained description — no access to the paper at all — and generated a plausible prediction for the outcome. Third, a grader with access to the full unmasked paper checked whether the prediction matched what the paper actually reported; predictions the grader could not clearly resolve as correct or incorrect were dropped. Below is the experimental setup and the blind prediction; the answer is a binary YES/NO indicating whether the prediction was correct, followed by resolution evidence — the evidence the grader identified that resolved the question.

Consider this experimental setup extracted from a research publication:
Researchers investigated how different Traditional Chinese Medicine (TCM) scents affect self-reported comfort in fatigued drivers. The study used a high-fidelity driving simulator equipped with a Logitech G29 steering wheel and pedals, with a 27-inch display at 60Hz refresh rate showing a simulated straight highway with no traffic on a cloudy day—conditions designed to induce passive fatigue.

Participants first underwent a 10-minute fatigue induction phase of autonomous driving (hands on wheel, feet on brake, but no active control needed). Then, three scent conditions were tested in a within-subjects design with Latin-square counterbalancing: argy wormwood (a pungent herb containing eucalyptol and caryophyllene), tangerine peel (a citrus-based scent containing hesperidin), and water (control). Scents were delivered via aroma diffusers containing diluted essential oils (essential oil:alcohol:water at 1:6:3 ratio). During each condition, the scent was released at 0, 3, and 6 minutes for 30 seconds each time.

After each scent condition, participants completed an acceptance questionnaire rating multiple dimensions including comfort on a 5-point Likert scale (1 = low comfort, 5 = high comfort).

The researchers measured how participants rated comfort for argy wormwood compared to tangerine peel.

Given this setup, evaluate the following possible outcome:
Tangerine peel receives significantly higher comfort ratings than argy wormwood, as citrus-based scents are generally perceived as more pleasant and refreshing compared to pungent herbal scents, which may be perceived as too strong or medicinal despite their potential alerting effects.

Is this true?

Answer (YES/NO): YES